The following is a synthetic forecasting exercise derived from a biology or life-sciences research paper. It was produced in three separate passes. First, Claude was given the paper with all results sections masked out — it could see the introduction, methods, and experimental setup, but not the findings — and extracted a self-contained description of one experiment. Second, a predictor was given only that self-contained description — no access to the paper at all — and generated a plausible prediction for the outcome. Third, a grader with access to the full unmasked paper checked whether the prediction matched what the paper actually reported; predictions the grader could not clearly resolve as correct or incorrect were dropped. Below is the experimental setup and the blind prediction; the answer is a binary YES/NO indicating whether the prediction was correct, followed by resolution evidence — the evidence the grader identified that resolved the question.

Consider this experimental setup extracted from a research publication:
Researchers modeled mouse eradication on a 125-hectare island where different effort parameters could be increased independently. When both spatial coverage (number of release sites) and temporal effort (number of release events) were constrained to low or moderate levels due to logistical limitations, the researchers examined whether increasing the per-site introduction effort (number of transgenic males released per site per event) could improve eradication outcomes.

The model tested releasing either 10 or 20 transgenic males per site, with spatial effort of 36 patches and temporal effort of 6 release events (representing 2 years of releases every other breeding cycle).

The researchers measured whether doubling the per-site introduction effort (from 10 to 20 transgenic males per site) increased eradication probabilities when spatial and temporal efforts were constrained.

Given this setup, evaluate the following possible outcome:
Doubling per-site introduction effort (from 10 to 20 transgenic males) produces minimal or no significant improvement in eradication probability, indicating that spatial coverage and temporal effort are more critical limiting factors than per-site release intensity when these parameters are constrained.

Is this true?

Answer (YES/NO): NO